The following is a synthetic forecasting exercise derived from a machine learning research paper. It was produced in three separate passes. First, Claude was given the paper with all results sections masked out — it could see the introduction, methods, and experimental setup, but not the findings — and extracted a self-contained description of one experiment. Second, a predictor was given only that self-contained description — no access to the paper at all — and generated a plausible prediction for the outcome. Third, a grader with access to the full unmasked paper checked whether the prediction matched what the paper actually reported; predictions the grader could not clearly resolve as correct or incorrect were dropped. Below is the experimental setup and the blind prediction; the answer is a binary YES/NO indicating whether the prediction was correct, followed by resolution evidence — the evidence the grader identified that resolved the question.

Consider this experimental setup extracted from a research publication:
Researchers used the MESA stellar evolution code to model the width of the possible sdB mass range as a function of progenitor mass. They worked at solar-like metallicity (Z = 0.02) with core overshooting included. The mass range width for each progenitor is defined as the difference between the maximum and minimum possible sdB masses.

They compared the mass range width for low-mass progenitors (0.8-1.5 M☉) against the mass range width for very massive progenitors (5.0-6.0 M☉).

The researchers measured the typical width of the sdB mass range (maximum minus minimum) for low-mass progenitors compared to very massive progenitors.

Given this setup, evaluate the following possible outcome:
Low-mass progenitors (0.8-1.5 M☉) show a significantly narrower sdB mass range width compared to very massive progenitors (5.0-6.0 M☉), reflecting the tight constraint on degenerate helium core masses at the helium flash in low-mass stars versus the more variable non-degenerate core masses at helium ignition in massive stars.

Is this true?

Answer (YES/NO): YES